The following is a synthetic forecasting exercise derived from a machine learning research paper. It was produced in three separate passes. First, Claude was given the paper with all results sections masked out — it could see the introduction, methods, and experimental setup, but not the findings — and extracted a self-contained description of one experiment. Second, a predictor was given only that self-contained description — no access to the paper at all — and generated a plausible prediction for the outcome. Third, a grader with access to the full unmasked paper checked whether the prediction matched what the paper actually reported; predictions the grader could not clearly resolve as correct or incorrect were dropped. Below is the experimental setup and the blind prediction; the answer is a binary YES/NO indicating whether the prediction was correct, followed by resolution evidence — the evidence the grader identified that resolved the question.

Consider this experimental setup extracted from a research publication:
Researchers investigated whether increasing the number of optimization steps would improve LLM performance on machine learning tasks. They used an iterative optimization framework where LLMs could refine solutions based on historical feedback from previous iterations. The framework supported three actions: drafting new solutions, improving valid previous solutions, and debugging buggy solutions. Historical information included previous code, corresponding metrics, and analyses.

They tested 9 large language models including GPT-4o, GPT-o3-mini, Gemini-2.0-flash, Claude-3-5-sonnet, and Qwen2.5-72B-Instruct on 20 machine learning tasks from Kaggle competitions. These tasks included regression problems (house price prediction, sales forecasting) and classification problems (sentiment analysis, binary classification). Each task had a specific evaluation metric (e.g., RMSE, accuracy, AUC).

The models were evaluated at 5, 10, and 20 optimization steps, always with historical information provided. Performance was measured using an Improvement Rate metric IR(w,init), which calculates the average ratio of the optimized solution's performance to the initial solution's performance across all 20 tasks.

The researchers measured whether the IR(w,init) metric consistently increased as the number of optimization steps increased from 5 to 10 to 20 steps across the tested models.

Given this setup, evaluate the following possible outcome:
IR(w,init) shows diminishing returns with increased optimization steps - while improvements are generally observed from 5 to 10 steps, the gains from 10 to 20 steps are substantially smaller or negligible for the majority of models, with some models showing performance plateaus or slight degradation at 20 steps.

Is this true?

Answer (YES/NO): NO